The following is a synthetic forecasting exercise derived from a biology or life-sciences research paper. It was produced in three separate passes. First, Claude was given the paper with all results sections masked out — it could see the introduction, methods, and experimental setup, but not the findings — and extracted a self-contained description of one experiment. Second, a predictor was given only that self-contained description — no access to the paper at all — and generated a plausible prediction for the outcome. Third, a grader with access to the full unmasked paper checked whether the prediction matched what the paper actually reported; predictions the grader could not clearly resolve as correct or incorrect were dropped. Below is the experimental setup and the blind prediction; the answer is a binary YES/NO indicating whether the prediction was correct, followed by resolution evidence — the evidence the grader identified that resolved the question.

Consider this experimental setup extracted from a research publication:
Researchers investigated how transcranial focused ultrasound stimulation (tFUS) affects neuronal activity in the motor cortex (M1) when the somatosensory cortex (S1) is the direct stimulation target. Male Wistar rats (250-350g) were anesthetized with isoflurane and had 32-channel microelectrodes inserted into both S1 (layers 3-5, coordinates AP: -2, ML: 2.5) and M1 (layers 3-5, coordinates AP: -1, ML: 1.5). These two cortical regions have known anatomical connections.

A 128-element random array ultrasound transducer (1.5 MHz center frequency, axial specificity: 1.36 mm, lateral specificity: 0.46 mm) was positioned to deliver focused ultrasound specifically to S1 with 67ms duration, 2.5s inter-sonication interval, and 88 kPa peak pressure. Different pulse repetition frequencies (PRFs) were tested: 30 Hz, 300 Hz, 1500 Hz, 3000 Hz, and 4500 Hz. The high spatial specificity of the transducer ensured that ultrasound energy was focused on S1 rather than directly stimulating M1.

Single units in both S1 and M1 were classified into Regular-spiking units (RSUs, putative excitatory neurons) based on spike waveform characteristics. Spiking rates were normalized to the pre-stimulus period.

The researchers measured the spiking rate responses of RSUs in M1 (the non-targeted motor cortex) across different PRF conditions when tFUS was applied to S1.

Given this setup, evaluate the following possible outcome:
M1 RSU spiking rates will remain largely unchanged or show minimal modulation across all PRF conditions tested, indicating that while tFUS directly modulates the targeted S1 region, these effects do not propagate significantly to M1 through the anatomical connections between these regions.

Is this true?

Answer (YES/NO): NO